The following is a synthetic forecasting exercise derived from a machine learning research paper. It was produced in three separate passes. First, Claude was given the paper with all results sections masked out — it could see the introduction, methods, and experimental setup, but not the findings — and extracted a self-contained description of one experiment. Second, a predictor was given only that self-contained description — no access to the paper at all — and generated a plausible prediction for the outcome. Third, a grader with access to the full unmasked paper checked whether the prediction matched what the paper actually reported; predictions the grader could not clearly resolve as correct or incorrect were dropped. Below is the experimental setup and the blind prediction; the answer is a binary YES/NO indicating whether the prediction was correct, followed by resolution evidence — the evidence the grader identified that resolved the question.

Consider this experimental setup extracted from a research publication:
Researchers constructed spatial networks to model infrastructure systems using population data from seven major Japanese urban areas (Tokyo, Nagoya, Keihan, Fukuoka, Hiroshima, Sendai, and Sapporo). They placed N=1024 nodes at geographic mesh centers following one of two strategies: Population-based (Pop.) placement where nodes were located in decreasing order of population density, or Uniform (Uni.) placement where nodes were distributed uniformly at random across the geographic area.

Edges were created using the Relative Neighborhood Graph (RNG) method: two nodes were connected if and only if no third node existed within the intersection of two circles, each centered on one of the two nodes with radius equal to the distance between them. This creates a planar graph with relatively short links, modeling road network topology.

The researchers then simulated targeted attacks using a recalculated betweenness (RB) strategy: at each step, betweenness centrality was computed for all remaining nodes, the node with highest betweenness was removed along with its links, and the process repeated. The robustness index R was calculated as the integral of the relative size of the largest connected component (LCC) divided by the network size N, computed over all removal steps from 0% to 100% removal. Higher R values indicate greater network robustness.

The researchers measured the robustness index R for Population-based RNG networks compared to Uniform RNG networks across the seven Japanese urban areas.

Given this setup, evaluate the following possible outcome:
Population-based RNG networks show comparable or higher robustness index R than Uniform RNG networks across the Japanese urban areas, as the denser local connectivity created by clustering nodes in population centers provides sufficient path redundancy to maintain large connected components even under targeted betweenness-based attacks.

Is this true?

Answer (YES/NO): NO